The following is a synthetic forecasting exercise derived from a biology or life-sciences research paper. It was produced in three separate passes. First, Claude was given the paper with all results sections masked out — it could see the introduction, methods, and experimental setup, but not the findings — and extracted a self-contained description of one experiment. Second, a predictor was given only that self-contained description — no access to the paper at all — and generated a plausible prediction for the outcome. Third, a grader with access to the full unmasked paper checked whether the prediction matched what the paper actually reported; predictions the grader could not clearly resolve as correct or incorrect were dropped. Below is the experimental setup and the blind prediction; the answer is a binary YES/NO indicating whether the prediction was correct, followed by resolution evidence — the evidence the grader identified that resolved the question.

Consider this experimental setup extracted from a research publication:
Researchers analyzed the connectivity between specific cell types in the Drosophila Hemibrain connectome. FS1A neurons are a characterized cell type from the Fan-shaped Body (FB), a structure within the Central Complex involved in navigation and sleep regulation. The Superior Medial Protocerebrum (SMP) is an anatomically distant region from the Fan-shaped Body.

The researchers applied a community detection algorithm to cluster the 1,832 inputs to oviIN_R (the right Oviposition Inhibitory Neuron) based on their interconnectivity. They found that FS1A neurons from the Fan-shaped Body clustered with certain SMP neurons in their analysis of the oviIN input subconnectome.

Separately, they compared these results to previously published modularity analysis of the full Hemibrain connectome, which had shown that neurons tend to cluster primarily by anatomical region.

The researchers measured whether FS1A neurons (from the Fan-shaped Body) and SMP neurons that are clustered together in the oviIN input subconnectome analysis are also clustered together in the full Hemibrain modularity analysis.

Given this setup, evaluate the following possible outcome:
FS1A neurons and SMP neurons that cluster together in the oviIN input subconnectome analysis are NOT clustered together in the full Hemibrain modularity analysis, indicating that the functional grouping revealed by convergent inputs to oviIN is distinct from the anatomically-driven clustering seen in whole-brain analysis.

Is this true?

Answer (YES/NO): YES